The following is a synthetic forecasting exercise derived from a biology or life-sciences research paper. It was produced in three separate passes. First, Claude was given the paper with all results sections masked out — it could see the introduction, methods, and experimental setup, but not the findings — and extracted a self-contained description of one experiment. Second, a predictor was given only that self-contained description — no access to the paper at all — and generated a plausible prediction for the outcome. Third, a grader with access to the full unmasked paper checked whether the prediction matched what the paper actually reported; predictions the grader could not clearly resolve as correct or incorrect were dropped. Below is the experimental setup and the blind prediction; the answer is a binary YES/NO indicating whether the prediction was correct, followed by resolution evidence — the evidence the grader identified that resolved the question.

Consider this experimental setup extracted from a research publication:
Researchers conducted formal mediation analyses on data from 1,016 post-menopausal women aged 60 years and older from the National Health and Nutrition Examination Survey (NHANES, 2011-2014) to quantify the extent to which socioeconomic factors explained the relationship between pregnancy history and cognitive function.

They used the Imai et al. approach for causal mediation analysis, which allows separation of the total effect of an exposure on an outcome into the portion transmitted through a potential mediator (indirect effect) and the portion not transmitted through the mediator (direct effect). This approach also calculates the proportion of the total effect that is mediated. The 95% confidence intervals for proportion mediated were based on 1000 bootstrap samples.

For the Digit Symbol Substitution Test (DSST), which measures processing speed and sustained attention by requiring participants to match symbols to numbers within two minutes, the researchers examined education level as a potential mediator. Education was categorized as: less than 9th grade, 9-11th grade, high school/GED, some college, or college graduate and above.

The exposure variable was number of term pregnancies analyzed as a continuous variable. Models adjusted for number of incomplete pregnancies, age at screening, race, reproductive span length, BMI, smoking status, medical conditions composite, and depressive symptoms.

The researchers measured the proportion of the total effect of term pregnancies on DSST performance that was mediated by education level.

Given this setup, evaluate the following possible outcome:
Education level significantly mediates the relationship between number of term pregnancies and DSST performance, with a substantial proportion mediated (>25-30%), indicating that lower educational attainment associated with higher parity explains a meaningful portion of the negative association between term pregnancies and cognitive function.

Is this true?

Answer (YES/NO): NO